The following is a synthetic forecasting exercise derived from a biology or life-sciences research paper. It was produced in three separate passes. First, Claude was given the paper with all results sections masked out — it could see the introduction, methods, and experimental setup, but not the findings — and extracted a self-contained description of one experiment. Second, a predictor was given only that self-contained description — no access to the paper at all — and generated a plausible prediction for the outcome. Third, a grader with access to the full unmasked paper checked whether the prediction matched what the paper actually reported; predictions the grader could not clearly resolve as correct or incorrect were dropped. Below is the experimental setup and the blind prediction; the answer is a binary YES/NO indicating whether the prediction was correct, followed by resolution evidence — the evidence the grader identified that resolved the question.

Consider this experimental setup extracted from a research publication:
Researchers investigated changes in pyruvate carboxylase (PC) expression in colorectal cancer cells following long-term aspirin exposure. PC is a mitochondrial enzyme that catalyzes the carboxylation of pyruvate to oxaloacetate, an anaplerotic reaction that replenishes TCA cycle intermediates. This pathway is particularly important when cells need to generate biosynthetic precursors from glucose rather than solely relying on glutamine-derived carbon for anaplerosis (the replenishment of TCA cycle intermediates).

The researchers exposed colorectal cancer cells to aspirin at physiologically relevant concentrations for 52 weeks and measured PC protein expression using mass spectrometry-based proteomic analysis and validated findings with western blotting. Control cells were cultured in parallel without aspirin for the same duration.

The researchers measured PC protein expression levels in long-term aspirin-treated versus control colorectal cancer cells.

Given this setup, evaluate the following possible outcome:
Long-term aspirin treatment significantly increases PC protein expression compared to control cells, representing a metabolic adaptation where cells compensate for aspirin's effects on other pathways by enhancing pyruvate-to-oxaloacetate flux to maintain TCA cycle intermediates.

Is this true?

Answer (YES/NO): YES